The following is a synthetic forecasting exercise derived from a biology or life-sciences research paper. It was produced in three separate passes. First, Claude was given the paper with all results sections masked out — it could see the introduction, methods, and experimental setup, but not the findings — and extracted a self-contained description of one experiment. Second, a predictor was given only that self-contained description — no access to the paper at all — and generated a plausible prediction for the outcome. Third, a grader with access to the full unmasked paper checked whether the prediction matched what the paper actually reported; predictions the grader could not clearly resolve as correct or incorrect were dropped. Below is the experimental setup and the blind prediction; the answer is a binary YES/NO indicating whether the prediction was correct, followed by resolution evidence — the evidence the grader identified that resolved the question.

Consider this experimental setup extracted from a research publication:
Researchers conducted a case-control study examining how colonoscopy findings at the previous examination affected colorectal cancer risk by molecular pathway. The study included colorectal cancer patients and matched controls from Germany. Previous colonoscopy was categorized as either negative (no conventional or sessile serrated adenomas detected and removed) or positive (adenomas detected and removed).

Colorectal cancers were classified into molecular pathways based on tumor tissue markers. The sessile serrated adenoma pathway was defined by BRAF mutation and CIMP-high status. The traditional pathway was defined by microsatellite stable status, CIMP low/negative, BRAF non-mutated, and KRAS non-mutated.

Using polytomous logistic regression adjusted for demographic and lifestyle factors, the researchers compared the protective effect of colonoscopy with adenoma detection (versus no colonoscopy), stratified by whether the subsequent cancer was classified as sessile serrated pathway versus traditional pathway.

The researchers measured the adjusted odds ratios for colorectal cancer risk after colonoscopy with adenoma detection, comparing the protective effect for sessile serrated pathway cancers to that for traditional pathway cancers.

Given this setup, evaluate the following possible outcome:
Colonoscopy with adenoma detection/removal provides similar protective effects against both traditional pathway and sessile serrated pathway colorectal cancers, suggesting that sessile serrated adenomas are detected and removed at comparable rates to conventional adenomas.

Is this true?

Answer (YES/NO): NO